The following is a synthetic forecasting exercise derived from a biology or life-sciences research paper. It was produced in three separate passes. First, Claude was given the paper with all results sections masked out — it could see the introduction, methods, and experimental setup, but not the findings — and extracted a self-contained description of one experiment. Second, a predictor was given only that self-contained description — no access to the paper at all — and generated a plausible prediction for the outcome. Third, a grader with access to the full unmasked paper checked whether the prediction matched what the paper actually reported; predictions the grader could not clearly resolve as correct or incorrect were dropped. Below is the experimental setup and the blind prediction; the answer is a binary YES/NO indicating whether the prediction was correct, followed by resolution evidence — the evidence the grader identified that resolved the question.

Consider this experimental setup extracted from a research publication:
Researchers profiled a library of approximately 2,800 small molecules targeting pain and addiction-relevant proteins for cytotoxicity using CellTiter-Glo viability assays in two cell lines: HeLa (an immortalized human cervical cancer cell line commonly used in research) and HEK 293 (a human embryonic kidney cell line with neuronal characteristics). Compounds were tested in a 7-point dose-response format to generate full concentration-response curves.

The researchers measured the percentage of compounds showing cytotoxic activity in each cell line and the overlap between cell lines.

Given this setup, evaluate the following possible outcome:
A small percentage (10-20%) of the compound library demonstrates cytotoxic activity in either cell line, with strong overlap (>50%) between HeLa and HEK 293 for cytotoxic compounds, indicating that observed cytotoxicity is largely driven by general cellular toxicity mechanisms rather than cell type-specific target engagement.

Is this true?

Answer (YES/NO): NO